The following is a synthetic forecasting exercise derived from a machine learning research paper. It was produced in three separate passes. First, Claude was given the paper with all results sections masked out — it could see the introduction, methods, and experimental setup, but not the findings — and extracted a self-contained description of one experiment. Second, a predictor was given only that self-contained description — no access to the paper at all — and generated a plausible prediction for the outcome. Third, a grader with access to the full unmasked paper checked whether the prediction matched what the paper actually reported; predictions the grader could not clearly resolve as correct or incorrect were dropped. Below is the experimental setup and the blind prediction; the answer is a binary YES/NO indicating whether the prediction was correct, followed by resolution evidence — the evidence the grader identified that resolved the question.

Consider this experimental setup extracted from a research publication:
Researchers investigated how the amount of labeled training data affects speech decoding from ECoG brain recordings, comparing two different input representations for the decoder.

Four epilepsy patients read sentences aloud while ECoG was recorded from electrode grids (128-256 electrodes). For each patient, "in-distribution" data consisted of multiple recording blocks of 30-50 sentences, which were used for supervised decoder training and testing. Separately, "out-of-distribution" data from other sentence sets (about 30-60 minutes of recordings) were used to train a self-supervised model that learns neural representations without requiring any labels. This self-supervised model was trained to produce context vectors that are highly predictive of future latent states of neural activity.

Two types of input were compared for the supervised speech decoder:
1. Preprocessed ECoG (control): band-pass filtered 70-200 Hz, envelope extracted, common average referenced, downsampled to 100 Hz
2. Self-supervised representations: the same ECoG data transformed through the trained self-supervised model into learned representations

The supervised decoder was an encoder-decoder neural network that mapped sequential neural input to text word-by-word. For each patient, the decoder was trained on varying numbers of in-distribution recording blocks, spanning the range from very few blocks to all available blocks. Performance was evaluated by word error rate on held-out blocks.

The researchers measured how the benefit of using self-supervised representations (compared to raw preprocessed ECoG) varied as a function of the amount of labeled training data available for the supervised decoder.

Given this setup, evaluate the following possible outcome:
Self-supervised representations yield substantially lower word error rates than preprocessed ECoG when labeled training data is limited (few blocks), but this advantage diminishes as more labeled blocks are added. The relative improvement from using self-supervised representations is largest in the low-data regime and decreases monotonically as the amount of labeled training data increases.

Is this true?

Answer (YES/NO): NO